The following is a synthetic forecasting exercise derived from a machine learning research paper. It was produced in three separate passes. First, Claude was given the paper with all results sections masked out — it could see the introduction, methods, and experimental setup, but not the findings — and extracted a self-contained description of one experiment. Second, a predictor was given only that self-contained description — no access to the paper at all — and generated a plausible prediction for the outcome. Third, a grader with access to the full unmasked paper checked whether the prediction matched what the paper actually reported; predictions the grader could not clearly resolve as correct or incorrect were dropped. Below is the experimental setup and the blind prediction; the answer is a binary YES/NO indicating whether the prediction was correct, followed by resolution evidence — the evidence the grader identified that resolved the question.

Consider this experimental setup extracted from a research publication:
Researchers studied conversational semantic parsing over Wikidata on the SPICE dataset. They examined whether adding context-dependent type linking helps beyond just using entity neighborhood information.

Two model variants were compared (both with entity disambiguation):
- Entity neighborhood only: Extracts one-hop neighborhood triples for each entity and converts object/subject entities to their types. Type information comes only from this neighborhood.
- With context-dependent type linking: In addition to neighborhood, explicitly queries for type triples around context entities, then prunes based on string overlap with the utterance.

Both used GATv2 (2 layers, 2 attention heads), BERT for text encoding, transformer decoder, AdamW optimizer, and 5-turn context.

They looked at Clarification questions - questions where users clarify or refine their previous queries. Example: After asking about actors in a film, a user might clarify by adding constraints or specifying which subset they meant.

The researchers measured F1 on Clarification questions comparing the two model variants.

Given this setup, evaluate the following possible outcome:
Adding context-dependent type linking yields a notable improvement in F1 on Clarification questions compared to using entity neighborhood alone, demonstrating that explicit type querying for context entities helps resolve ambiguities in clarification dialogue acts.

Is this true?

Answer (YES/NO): NO